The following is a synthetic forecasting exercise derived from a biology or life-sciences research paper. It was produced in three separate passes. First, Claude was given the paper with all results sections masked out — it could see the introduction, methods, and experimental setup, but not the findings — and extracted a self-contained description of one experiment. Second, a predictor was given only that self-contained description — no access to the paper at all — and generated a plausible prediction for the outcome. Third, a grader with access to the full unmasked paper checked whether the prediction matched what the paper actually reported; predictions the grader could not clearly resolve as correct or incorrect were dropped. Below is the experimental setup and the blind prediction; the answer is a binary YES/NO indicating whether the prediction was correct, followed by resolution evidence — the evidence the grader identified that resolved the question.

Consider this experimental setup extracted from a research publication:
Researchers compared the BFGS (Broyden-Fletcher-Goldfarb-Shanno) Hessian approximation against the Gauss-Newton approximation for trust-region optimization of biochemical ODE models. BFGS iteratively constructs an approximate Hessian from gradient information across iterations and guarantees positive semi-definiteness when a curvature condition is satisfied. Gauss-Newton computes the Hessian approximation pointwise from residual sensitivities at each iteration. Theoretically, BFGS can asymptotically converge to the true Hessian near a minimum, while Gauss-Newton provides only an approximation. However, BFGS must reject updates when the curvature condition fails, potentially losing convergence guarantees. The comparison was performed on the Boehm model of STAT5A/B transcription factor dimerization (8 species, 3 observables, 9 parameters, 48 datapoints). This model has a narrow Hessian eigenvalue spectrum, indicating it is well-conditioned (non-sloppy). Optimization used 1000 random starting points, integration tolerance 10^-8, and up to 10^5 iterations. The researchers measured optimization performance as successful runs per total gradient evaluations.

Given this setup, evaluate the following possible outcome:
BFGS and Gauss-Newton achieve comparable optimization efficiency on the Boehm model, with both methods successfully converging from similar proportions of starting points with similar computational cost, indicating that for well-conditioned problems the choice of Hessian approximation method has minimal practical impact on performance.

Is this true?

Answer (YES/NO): NO